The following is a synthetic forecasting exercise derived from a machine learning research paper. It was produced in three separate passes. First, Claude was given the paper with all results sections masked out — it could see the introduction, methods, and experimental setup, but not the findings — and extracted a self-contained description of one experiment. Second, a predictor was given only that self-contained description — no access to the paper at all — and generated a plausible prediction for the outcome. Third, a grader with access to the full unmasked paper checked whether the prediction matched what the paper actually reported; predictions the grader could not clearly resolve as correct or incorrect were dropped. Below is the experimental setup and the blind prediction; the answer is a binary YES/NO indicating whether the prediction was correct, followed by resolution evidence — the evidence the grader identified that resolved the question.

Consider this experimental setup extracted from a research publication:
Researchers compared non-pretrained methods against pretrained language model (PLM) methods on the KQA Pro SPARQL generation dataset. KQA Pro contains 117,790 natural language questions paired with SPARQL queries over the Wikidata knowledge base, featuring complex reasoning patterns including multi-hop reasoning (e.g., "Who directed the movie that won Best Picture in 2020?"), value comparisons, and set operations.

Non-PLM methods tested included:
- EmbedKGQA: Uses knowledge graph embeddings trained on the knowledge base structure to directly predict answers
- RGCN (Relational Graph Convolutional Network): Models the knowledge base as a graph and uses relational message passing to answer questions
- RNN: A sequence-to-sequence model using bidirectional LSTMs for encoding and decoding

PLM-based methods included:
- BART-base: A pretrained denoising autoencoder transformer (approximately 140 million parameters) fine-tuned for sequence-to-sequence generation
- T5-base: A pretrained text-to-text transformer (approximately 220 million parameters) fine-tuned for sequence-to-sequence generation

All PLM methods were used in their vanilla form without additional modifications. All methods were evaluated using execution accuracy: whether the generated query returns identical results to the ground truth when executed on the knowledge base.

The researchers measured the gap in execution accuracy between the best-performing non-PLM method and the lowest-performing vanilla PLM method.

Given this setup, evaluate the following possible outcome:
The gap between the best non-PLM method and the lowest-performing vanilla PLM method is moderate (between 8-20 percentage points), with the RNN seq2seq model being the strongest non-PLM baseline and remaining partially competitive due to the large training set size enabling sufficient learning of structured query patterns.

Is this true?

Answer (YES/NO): NO